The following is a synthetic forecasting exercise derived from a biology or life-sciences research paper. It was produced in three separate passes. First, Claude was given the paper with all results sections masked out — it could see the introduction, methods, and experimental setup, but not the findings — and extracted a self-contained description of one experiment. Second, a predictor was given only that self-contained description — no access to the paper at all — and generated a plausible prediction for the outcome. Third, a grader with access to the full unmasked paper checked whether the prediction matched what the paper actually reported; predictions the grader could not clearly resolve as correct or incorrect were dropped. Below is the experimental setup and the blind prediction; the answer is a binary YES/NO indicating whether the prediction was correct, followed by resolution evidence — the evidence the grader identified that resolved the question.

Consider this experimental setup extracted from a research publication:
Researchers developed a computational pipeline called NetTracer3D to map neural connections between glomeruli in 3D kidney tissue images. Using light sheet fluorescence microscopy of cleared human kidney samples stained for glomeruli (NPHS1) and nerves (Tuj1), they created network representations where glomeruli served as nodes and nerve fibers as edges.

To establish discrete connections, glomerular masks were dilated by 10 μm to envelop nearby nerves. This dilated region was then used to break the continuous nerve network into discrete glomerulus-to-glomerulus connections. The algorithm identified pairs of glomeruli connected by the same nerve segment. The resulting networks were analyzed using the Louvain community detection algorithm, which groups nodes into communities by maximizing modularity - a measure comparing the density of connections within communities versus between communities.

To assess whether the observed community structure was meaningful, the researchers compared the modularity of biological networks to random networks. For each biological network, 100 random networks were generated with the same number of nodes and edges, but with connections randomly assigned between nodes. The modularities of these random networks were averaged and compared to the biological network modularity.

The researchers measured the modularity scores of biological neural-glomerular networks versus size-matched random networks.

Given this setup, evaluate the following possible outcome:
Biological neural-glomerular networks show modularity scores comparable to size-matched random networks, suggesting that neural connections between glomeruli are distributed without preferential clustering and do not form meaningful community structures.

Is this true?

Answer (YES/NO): NO